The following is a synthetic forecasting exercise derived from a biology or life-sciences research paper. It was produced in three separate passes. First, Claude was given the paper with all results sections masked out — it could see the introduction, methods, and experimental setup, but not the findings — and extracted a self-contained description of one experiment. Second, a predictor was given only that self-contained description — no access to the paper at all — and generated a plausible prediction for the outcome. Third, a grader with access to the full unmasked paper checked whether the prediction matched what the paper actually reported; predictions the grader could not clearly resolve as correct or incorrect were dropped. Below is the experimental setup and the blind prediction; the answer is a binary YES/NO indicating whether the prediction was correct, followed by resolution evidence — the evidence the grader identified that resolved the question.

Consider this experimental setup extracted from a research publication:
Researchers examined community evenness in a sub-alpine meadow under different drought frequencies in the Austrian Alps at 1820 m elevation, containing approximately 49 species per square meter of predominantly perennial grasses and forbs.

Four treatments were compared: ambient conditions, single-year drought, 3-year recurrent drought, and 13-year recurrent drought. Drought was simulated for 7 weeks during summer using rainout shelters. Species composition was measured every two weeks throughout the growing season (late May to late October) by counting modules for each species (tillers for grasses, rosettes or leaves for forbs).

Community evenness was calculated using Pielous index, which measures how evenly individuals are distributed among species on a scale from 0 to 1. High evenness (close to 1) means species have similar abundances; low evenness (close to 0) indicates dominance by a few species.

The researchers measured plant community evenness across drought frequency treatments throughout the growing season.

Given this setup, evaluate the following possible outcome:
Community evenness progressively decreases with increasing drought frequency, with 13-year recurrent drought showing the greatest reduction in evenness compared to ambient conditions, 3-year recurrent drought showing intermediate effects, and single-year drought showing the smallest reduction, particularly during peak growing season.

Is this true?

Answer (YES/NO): NO